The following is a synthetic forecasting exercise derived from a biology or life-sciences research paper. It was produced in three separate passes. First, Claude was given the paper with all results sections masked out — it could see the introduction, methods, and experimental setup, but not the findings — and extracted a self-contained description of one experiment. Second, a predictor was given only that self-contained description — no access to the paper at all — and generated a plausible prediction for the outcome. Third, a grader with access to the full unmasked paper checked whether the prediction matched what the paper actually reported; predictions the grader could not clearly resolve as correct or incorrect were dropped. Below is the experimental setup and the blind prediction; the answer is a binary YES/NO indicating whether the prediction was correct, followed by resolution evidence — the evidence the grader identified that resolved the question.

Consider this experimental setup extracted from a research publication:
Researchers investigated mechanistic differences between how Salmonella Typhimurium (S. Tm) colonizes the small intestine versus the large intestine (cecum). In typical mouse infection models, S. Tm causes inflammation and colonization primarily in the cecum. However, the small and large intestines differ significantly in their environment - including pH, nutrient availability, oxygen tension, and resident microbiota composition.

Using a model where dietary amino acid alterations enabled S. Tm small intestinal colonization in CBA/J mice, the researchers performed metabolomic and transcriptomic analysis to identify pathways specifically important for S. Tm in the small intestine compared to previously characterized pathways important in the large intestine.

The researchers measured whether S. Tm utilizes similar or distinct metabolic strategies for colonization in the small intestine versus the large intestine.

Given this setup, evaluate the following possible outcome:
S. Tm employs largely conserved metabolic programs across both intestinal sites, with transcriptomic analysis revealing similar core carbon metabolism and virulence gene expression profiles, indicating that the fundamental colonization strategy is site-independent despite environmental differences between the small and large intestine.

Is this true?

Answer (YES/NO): NO